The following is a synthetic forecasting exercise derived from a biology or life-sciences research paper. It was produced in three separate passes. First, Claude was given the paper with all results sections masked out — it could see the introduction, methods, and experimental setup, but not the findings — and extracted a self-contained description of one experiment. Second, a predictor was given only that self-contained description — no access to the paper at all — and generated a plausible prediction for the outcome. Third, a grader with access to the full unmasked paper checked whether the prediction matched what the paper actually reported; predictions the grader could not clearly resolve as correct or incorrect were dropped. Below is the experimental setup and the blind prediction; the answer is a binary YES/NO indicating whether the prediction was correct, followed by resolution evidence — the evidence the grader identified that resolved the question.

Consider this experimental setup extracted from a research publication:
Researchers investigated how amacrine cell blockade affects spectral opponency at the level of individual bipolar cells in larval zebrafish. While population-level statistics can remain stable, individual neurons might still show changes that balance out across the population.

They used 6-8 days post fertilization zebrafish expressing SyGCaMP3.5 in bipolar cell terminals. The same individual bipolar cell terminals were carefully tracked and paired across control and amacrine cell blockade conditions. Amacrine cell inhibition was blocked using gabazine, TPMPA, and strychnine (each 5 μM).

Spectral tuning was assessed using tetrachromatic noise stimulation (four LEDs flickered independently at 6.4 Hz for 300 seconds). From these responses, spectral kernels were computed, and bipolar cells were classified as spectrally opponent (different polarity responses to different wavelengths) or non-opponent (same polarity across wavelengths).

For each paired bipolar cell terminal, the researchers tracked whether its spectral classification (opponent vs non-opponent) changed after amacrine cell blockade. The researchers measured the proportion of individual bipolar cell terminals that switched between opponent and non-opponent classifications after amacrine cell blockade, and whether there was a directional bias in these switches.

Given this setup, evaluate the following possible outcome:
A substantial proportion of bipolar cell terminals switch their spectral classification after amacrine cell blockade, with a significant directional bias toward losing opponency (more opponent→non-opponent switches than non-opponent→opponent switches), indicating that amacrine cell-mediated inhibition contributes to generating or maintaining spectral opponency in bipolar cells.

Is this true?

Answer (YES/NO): NO